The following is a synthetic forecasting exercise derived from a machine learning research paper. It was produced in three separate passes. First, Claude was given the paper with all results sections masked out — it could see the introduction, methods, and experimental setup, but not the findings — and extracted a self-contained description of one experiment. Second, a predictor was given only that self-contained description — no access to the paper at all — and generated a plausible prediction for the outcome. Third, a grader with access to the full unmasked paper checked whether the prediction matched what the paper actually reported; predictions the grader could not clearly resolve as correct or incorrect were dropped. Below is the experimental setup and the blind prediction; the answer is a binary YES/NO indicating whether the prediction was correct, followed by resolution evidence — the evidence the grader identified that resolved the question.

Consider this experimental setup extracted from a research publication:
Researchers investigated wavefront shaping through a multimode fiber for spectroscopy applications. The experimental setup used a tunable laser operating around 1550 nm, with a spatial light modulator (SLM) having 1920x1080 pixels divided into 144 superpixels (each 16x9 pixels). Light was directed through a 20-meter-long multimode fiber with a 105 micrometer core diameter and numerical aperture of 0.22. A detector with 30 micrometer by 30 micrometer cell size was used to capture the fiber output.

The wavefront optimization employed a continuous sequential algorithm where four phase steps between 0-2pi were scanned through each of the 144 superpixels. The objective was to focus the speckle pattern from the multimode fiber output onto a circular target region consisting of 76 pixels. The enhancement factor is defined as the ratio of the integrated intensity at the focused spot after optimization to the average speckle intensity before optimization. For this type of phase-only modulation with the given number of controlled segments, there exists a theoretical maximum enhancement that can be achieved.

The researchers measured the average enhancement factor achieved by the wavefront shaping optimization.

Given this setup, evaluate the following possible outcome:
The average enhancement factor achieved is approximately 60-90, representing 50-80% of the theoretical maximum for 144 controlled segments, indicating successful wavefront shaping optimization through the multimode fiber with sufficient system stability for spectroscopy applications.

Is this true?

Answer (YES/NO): YES